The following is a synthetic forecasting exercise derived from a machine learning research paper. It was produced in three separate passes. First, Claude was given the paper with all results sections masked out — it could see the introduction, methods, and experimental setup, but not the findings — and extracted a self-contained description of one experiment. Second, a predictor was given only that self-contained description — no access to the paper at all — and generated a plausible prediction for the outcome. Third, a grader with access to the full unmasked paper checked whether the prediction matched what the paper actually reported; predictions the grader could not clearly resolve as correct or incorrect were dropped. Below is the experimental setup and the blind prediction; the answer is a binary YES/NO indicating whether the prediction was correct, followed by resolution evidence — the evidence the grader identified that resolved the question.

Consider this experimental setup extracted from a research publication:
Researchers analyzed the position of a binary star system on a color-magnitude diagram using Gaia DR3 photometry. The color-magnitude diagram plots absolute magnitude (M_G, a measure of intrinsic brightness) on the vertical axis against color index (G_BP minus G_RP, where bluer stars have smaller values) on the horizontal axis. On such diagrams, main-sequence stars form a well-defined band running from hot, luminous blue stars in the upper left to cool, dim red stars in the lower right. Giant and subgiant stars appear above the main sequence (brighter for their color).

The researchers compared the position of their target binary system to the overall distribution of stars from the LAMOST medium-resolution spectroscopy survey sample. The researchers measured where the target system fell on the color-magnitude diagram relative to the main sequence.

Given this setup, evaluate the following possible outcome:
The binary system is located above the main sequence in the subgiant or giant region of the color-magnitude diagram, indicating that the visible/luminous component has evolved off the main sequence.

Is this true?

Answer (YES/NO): NO